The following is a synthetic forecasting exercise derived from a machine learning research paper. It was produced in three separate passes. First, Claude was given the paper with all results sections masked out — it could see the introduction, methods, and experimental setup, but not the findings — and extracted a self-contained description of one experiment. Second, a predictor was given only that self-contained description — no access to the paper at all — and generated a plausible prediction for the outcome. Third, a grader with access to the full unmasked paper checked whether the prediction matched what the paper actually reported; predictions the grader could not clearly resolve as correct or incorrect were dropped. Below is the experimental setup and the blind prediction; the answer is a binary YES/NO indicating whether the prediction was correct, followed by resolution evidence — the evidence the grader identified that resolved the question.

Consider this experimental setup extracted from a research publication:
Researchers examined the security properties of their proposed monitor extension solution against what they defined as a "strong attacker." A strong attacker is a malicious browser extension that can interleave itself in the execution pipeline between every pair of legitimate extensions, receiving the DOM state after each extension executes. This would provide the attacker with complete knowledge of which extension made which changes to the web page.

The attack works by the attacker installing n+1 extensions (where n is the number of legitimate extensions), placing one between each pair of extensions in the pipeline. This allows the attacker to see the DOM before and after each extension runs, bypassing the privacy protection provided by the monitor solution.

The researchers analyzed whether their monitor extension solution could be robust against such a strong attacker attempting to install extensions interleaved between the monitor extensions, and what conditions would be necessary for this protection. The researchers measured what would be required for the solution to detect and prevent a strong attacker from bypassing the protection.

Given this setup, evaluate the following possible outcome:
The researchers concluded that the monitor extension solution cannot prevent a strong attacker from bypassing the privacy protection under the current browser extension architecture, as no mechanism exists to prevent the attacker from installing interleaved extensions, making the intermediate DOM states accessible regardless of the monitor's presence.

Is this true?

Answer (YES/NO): NO